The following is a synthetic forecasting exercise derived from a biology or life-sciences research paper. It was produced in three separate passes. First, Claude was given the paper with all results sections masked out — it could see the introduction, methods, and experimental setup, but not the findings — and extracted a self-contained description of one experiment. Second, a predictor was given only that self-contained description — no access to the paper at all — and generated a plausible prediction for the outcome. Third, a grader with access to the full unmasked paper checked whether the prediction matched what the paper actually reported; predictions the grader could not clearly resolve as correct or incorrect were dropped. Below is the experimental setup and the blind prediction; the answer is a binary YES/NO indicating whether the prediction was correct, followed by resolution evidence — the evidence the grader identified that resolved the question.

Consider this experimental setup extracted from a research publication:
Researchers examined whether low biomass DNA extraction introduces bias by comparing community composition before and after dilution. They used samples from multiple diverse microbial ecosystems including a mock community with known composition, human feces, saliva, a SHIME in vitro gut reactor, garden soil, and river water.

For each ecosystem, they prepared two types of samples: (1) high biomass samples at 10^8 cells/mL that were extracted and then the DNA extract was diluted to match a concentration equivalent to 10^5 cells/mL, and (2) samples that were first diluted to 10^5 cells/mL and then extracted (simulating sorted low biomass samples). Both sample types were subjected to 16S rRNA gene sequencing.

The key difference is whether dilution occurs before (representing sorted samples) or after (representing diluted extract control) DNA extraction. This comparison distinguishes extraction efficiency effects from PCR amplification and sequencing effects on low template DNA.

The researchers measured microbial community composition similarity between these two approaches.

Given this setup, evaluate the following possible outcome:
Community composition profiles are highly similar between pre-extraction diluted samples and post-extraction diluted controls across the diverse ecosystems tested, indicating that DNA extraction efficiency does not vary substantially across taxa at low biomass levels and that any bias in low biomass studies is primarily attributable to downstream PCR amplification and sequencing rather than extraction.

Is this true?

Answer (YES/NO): YES